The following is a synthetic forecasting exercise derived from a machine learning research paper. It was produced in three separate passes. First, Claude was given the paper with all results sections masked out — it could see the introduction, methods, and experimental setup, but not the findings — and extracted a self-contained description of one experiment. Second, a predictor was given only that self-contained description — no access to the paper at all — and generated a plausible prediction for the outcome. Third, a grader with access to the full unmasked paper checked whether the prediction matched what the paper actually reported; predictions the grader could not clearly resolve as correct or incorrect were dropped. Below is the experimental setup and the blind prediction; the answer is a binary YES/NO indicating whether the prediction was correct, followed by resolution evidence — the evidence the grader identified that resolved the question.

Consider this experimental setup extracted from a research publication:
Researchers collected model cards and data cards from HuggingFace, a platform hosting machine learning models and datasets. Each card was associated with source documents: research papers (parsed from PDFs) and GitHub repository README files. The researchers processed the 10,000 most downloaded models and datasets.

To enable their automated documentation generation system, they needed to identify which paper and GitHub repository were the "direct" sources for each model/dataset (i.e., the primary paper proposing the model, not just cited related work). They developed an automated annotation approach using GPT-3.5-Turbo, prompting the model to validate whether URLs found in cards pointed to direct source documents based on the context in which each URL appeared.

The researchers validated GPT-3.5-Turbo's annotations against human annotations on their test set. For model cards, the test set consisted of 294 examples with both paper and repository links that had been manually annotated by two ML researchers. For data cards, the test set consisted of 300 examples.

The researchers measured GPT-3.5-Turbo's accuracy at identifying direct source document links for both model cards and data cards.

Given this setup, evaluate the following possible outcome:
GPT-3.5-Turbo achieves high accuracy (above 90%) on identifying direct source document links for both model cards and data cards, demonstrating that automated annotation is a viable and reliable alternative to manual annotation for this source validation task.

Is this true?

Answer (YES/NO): YES